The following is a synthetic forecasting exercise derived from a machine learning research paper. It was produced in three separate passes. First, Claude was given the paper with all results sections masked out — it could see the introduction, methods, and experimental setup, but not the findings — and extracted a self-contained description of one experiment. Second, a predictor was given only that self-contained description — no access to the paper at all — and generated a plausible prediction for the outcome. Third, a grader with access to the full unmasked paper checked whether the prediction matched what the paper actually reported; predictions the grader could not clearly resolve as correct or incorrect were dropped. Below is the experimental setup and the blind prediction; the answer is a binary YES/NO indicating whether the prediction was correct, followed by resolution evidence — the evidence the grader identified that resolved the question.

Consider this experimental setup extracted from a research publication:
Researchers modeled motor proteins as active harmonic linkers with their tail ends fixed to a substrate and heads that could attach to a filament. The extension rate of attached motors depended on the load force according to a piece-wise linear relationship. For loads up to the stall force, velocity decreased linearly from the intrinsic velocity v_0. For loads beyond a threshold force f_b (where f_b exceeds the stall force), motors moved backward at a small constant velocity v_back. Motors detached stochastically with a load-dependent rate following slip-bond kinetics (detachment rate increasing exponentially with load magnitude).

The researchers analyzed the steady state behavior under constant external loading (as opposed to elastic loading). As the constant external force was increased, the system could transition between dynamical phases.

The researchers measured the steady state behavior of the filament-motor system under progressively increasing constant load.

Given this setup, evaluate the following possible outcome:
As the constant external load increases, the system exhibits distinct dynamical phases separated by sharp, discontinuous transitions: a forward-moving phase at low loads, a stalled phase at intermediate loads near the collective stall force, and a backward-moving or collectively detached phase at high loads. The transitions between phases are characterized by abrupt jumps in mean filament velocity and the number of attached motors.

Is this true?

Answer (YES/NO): NO